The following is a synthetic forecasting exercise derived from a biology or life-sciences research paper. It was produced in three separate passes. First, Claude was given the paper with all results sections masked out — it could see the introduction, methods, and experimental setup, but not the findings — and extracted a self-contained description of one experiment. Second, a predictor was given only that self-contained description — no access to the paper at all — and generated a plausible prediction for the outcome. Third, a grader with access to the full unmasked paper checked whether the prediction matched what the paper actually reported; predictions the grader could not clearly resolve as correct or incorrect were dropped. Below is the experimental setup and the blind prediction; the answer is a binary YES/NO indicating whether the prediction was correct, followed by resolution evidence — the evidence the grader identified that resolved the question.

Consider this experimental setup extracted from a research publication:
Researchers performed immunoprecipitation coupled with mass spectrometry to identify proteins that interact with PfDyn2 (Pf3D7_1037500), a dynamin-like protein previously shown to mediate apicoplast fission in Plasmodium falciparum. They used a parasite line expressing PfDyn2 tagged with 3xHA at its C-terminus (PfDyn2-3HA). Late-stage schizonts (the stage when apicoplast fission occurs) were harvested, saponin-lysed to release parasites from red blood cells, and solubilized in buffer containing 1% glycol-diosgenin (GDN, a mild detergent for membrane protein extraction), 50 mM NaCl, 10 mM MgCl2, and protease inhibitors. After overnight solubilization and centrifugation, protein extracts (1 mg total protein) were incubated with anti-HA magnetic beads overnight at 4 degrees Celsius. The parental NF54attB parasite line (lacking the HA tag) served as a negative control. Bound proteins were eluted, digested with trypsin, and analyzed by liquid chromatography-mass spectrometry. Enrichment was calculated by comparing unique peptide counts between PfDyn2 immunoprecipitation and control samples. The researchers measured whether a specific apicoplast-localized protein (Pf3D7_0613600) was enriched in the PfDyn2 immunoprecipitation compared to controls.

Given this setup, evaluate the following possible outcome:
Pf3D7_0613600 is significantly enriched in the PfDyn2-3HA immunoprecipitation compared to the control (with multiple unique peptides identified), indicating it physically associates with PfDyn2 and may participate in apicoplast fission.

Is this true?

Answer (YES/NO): YES